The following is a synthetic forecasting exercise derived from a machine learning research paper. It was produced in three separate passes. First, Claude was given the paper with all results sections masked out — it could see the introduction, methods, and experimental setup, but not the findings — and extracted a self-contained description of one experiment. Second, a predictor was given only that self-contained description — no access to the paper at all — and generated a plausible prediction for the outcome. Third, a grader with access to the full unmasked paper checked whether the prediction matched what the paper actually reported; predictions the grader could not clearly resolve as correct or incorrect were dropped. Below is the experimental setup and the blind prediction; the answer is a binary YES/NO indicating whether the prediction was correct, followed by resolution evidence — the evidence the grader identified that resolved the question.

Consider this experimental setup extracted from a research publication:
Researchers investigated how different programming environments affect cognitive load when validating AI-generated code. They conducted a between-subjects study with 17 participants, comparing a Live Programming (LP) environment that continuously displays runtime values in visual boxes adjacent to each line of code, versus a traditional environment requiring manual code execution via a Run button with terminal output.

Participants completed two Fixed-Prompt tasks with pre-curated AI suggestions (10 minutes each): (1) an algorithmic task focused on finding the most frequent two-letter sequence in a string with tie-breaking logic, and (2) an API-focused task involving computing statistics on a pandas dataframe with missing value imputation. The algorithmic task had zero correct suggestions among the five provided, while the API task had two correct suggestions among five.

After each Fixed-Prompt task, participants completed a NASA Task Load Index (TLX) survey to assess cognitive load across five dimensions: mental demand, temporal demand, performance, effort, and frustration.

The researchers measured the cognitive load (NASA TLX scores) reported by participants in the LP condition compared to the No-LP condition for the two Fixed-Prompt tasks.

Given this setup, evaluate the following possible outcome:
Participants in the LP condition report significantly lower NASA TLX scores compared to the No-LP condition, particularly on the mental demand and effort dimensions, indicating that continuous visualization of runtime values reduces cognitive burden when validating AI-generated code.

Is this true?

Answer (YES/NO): NO